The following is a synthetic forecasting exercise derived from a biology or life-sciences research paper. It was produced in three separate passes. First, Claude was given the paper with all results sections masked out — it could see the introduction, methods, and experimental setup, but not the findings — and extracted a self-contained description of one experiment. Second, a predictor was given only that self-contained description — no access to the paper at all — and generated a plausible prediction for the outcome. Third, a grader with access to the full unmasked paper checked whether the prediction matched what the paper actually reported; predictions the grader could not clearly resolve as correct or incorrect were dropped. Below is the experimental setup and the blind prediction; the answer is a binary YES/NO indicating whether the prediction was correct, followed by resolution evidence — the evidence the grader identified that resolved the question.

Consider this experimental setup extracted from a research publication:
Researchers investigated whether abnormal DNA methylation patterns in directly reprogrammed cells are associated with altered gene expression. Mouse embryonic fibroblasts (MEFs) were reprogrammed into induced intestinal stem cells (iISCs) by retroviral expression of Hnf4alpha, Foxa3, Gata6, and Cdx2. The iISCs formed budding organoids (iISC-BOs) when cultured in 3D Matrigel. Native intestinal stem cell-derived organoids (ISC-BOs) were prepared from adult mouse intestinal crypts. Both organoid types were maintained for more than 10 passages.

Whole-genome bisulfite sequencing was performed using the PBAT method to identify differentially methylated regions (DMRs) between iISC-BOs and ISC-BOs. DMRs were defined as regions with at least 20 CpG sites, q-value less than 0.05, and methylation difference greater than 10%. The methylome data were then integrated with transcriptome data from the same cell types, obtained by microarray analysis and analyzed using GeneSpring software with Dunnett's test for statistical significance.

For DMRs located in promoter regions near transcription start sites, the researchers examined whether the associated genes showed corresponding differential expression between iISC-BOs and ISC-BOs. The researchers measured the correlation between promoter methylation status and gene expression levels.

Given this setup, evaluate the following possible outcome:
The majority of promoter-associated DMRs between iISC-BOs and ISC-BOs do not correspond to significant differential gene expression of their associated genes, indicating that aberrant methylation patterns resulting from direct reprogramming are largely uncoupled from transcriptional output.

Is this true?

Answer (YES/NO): YES